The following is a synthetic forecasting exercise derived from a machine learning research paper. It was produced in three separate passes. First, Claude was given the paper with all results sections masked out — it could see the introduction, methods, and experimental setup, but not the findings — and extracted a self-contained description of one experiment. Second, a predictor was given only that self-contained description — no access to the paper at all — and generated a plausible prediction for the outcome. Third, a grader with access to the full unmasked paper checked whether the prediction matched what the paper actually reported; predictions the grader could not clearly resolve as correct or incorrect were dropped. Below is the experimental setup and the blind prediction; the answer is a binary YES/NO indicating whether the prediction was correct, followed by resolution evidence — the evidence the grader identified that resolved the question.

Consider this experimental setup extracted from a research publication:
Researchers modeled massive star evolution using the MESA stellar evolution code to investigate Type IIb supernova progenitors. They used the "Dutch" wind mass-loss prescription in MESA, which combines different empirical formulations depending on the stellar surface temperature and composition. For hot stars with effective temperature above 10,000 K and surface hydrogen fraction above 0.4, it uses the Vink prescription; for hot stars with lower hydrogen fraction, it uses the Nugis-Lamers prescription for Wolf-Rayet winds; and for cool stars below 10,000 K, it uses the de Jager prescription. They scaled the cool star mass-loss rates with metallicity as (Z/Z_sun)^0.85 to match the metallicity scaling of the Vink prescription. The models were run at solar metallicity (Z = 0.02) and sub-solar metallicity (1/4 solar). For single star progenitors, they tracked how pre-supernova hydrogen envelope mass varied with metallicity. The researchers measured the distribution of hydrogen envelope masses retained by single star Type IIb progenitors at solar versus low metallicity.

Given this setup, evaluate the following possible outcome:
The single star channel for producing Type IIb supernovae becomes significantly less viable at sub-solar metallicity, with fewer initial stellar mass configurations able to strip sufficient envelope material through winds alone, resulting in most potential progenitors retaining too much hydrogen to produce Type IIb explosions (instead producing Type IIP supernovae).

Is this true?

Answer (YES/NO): NO